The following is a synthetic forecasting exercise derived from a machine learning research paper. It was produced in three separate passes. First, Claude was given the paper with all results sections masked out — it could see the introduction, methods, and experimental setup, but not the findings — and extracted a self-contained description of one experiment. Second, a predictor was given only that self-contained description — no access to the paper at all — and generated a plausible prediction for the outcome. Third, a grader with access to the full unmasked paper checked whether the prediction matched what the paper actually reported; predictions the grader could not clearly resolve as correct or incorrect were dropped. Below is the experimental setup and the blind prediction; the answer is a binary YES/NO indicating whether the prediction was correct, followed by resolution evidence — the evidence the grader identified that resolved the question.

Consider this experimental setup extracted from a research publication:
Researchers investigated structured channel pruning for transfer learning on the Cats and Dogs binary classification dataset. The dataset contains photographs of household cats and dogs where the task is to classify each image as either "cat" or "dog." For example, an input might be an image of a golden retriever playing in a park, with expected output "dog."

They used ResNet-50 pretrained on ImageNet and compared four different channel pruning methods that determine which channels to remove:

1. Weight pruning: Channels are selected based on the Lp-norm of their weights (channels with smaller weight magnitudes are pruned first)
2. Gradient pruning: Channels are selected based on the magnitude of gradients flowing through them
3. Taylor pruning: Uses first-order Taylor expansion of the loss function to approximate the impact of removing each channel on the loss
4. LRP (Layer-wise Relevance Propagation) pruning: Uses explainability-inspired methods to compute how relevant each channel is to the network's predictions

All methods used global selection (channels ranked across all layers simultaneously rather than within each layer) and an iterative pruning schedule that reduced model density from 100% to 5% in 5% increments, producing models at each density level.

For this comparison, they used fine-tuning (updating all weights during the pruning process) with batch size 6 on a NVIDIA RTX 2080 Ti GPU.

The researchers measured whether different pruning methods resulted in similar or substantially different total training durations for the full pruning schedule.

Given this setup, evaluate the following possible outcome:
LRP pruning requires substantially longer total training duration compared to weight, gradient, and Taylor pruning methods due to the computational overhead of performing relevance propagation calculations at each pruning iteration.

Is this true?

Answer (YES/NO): NO